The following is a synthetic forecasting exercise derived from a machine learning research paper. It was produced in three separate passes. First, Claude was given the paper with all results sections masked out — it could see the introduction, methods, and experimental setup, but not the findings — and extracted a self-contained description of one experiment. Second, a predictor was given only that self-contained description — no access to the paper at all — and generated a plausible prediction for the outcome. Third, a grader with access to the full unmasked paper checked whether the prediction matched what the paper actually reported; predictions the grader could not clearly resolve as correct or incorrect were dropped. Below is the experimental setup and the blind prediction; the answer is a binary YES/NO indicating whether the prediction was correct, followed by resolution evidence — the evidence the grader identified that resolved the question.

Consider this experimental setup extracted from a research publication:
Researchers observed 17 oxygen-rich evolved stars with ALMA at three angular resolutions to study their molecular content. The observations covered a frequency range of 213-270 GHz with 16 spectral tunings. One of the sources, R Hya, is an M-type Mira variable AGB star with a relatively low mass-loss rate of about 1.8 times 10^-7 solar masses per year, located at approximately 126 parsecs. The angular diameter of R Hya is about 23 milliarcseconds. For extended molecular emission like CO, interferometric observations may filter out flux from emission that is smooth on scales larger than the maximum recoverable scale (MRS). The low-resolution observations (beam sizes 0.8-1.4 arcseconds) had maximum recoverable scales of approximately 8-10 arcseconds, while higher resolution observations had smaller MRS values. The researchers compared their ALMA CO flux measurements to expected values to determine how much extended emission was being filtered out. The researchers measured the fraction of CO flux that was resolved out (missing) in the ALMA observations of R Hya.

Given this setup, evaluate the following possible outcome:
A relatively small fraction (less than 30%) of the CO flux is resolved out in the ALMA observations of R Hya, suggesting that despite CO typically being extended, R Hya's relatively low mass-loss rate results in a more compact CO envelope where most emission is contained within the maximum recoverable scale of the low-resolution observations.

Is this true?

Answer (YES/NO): NO